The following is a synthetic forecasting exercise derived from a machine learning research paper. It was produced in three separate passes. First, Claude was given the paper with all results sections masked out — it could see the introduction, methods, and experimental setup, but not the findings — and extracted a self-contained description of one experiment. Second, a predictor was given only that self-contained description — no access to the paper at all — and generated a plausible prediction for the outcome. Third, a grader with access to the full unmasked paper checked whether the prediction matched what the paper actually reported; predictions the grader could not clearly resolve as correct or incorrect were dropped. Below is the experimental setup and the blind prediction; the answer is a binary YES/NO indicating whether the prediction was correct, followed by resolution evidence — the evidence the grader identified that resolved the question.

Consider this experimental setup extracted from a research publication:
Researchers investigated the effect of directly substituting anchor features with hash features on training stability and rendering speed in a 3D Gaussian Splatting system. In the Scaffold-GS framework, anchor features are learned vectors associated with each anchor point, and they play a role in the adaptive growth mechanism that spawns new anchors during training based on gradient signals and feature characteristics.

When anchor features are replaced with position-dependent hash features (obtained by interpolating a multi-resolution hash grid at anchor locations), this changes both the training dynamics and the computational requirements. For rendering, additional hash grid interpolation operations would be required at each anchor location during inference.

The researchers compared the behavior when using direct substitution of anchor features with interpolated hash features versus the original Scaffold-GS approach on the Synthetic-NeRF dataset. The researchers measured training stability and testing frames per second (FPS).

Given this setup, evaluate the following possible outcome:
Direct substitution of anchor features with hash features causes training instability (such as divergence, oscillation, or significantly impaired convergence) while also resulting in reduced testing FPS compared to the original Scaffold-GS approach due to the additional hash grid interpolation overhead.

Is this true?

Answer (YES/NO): YES